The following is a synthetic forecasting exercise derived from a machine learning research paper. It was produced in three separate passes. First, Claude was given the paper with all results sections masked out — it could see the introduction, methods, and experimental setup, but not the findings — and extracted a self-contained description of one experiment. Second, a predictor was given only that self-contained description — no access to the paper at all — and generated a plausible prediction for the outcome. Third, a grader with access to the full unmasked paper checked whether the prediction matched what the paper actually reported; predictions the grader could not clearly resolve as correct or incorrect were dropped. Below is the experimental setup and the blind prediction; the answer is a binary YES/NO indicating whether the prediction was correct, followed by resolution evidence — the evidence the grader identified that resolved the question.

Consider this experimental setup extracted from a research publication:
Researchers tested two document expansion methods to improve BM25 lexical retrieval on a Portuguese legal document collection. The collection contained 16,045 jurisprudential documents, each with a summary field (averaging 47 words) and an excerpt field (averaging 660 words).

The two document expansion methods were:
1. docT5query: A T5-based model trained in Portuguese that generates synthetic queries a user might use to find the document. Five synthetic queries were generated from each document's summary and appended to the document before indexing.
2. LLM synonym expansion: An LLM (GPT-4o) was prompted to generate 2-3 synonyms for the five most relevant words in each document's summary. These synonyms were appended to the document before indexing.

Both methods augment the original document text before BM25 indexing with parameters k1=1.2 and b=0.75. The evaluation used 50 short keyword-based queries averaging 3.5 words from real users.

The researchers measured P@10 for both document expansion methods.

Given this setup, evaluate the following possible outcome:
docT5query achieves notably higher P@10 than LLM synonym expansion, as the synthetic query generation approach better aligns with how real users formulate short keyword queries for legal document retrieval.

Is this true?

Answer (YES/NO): YES